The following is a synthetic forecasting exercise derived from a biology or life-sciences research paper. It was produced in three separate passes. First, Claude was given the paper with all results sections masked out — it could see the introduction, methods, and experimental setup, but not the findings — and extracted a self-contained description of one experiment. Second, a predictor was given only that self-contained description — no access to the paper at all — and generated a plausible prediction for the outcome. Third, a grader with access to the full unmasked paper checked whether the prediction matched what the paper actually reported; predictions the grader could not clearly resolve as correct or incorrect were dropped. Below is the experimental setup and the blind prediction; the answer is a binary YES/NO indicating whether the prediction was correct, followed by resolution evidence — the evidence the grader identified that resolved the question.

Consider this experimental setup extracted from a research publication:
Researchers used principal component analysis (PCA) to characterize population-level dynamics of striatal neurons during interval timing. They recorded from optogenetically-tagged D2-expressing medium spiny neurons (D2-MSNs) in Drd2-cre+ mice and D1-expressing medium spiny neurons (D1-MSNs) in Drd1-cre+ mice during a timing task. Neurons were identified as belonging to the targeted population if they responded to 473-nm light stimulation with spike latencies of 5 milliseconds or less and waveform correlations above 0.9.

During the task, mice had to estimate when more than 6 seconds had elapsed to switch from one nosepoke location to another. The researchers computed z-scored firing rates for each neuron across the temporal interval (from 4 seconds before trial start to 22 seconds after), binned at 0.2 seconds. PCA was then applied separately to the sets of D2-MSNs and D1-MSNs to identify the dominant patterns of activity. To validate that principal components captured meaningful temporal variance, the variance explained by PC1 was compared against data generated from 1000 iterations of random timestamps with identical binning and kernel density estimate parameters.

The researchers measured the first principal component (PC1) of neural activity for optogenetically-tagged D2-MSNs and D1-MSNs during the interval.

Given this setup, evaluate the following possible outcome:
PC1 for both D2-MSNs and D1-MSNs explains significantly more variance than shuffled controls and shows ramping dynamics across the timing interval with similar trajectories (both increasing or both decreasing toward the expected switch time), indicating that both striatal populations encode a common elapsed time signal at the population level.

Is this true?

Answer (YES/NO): NO